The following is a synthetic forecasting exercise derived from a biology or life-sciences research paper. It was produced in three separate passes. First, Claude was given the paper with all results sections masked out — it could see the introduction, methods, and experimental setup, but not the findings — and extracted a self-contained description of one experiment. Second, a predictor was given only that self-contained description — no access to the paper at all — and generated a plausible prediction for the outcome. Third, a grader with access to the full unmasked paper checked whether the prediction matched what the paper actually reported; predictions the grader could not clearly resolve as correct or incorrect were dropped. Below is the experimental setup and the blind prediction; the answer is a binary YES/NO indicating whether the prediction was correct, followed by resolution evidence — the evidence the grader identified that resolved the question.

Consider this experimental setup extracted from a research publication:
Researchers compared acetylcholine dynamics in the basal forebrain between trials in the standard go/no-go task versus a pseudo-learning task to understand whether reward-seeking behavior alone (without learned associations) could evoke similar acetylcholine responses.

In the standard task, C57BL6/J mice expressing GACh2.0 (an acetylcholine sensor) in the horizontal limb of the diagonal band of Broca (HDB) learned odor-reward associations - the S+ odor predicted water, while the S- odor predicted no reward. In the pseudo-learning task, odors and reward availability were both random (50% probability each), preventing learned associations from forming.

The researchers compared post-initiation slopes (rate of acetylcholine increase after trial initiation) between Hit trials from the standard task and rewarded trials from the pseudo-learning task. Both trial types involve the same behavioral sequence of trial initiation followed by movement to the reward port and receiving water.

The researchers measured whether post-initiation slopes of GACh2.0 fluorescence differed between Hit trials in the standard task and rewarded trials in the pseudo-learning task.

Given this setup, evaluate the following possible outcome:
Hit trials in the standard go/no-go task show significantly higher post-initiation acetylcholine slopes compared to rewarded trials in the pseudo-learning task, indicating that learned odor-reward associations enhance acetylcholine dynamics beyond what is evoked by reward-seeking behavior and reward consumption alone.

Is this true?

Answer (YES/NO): NO